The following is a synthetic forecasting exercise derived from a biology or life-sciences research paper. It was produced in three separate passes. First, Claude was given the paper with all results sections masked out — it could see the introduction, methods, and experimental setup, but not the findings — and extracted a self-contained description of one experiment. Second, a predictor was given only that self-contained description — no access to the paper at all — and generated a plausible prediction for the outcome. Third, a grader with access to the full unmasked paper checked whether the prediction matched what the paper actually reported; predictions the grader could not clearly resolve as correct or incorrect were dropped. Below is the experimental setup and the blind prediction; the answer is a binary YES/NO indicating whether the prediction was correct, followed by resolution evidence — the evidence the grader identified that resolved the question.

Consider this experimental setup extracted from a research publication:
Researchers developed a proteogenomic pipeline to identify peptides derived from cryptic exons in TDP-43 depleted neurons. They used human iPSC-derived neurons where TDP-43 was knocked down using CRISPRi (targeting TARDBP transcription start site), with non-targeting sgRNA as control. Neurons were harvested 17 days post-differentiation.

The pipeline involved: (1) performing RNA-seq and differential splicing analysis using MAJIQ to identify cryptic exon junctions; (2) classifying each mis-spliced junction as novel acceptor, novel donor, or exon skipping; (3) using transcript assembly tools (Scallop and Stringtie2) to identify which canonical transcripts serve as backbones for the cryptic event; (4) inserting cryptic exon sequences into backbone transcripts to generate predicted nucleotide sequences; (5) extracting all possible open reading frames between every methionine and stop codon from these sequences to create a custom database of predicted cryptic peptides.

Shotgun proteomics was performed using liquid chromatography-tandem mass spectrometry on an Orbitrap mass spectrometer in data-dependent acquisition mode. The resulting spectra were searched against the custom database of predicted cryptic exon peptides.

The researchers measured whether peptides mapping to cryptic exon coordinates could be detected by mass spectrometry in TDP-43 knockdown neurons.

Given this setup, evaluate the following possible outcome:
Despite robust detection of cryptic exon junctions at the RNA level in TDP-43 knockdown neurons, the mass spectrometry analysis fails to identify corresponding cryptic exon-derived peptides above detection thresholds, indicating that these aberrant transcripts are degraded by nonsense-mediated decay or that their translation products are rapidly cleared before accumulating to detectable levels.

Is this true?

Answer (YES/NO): NO